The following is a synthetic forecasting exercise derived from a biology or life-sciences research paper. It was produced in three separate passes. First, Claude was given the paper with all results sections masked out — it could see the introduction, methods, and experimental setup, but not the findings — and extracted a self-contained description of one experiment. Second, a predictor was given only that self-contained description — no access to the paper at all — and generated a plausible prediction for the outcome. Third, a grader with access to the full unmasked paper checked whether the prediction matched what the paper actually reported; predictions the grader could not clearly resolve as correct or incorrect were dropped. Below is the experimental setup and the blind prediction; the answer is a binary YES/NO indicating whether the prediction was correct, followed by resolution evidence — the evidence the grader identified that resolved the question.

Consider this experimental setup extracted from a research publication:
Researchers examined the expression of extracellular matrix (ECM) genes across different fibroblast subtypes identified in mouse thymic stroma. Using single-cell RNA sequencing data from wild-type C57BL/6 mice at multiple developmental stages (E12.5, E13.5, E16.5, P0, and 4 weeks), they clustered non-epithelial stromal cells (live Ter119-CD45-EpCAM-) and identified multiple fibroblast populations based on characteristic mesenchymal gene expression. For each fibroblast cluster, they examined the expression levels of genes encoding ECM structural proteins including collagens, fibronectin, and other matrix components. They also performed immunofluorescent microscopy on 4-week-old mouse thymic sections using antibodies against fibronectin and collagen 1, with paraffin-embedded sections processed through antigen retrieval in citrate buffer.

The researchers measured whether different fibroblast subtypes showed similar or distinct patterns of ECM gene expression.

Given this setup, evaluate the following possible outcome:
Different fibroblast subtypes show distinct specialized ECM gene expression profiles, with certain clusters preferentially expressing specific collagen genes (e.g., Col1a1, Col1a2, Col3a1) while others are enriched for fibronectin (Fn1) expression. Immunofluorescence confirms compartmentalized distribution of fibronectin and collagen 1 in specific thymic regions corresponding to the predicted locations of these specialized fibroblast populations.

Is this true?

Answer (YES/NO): NO